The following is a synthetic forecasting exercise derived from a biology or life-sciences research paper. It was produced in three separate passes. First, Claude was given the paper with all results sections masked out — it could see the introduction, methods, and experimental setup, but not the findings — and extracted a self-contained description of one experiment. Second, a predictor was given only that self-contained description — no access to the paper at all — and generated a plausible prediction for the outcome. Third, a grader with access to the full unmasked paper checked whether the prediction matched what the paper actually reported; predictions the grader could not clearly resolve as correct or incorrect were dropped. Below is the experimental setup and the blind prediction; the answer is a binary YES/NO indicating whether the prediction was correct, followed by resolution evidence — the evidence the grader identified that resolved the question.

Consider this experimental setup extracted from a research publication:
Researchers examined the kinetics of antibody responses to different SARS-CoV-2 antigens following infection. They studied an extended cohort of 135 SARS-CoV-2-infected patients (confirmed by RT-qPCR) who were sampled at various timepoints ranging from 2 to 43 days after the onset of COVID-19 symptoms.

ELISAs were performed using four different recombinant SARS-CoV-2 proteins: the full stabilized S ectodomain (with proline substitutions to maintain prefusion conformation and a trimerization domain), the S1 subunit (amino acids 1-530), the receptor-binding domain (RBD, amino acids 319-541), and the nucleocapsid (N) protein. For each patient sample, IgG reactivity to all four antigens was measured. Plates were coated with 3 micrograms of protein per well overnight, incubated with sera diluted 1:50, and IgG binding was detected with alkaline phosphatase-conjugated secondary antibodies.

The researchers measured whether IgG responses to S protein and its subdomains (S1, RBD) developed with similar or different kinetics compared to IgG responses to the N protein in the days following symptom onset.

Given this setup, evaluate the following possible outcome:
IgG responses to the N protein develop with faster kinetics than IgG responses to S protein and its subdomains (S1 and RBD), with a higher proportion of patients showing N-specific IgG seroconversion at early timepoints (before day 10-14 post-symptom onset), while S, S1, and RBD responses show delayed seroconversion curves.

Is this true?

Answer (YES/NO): NO